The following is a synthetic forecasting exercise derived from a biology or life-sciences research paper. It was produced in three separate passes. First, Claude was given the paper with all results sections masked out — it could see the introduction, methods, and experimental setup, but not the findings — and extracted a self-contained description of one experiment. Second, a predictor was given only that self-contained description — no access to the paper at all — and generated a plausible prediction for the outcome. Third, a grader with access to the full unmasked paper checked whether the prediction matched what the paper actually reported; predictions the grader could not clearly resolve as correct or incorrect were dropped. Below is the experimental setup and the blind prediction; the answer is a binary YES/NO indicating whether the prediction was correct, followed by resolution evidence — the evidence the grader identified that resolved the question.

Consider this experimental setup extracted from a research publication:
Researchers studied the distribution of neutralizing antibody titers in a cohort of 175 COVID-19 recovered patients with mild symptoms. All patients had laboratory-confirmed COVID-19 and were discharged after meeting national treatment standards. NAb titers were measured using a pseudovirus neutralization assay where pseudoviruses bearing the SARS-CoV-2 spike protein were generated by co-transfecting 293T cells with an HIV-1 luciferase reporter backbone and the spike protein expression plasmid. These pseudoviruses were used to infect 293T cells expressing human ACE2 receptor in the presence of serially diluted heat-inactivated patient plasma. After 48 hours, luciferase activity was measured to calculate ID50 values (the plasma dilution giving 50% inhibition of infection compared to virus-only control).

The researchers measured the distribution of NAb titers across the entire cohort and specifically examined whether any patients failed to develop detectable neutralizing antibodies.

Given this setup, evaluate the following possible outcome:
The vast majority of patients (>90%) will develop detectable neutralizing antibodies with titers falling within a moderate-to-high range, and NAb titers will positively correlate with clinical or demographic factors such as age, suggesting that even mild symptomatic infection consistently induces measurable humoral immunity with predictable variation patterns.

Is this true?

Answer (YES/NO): NO